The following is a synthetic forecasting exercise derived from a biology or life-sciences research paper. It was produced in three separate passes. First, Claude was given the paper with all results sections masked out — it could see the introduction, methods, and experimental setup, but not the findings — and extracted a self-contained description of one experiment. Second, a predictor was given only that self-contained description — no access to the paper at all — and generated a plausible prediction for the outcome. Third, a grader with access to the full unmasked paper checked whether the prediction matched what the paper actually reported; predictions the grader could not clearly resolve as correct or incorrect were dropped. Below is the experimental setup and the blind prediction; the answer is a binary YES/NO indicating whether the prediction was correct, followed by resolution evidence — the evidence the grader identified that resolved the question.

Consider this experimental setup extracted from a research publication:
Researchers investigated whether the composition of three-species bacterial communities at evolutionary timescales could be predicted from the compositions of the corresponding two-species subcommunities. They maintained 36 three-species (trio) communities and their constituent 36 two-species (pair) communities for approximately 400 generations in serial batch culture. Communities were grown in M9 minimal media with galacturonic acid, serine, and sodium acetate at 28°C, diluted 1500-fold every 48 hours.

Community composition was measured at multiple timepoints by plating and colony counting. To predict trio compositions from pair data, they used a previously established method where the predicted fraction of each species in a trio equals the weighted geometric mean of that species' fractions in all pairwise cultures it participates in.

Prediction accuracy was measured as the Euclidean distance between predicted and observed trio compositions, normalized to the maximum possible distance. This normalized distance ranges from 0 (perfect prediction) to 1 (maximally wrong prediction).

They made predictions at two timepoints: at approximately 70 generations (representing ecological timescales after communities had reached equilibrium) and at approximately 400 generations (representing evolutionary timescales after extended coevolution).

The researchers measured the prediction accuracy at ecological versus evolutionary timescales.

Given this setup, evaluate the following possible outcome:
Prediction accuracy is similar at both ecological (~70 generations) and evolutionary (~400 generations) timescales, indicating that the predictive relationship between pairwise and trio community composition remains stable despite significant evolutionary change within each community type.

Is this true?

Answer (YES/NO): YES